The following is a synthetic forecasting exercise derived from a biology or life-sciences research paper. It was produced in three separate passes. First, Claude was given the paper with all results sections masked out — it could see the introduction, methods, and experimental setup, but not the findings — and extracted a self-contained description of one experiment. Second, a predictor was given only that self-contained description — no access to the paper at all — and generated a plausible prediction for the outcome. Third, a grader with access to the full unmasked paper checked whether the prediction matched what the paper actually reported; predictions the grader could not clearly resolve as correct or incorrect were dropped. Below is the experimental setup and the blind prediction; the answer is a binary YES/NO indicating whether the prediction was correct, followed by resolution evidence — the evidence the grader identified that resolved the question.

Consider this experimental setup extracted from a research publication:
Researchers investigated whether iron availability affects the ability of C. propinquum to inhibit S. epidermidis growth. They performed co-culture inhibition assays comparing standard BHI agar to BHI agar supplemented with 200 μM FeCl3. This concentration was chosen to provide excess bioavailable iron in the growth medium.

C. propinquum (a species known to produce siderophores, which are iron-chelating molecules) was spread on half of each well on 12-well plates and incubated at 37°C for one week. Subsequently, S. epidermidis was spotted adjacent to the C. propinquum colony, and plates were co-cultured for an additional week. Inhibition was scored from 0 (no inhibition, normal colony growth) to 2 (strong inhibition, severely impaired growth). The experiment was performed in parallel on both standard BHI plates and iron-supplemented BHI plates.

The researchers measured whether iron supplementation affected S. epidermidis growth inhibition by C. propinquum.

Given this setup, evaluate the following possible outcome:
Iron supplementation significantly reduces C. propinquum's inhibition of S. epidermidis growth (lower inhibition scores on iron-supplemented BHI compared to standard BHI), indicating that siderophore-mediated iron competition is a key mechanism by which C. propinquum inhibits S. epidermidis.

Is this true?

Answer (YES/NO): YES